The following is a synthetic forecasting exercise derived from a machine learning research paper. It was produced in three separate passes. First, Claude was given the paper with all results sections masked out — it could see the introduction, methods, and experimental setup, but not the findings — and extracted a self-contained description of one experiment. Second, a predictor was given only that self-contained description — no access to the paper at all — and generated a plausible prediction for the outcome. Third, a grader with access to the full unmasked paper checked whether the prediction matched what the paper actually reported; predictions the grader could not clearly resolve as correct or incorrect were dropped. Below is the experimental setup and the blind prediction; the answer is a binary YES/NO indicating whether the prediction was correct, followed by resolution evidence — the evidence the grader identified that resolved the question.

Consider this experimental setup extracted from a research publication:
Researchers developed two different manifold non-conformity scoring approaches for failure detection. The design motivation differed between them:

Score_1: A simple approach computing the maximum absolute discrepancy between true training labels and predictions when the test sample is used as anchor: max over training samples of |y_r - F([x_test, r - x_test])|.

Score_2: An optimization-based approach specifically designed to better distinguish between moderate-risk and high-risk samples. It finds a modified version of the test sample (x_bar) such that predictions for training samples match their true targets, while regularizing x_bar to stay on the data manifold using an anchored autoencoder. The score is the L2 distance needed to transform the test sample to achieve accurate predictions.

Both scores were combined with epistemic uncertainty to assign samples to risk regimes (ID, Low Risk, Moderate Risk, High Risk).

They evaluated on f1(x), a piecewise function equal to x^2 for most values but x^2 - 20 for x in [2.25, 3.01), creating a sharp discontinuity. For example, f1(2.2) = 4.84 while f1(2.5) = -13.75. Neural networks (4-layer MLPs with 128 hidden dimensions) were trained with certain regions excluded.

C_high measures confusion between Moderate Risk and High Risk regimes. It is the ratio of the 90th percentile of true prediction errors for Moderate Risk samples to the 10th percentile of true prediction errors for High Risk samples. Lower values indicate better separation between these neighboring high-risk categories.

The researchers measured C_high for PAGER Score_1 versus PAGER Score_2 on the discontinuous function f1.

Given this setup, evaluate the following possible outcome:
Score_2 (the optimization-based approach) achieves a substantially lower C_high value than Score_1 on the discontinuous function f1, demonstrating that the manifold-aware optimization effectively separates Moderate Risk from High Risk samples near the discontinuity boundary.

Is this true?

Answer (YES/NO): NO